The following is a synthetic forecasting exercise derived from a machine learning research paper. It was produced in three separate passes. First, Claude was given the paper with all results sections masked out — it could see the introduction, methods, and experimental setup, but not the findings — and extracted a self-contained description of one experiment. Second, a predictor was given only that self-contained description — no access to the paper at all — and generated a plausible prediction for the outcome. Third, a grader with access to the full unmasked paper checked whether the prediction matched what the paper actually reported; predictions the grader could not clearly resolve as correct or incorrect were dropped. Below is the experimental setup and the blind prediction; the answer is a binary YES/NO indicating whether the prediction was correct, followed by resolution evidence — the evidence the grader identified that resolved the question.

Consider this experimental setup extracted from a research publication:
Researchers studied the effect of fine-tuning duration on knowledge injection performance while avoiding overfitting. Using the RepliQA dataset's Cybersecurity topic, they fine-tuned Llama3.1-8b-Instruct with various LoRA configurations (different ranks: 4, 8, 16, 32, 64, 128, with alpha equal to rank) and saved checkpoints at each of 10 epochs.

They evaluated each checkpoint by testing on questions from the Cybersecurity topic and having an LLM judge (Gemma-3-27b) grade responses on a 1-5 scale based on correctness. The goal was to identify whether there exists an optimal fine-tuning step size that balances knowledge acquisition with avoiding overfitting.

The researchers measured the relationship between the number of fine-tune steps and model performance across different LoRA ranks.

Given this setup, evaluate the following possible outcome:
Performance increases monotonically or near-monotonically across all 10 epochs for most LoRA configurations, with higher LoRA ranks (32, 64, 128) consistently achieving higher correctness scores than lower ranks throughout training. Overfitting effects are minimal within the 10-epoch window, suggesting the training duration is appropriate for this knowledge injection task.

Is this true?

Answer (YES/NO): NO